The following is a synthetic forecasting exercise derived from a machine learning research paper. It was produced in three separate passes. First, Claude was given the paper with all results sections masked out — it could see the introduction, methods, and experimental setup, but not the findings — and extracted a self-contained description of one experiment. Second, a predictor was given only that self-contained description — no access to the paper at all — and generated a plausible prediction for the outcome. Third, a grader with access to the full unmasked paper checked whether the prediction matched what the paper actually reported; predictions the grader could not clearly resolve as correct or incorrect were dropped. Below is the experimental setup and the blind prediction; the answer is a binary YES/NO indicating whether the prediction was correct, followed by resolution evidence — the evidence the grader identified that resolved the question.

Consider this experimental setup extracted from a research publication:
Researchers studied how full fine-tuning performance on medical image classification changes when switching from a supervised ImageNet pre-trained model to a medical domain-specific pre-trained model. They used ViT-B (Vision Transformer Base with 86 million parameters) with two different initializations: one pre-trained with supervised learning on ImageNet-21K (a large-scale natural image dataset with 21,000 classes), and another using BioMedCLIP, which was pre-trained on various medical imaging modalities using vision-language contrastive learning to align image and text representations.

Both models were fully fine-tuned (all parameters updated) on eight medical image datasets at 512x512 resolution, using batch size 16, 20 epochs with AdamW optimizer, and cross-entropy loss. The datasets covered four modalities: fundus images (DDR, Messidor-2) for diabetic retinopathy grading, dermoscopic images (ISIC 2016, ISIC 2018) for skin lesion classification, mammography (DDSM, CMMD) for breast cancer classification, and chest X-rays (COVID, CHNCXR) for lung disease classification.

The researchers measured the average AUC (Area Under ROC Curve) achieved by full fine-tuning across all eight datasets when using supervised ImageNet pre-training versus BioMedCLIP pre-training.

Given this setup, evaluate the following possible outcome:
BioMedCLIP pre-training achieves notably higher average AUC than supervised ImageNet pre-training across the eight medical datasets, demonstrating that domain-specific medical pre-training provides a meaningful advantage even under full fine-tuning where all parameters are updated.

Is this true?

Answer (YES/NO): NO